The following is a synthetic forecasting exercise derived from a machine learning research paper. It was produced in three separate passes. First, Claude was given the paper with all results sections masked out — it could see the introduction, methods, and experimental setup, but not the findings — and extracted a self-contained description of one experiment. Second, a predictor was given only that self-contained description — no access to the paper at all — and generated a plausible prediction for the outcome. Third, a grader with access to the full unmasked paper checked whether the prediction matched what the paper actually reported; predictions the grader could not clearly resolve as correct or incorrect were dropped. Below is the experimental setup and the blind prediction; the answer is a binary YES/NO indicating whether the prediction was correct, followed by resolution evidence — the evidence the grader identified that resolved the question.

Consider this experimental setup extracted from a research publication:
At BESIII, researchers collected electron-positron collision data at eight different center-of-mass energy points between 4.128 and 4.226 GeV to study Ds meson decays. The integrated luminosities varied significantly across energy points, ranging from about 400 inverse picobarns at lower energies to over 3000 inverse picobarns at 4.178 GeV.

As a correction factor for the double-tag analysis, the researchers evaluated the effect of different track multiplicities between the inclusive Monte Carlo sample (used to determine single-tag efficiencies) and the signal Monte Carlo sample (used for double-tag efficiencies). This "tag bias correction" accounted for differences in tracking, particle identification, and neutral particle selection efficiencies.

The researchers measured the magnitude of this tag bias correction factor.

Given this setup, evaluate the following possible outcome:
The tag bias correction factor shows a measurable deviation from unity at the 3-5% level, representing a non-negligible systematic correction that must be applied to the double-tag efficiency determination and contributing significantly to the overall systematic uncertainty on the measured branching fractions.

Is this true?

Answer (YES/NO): NO